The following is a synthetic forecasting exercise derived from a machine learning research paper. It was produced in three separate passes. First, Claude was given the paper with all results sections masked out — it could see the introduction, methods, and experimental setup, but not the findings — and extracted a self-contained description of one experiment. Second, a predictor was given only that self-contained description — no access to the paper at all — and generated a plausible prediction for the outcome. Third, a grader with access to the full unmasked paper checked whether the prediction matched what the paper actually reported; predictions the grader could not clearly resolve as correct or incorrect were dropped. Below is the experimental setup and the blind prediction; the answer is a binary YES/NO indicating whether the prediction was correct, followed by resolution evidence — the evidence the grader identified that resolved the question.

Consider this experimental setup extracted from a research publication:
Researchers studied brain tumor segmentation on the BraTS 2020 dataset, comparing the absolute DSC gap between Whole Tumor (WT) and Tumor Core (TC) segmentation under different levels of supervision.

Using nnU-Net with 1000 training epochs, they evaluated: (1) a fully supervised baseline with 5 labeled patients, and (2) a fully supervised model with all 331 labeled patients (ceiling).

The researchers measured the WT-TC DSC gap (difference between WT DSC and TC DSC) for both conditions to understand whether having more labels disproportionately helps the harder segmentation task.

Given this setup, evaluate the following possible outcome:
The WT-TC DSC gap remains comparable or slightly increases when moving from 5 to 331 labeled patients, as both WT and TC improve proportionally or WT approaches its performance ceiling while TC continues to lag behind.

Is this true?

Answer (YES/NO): NO